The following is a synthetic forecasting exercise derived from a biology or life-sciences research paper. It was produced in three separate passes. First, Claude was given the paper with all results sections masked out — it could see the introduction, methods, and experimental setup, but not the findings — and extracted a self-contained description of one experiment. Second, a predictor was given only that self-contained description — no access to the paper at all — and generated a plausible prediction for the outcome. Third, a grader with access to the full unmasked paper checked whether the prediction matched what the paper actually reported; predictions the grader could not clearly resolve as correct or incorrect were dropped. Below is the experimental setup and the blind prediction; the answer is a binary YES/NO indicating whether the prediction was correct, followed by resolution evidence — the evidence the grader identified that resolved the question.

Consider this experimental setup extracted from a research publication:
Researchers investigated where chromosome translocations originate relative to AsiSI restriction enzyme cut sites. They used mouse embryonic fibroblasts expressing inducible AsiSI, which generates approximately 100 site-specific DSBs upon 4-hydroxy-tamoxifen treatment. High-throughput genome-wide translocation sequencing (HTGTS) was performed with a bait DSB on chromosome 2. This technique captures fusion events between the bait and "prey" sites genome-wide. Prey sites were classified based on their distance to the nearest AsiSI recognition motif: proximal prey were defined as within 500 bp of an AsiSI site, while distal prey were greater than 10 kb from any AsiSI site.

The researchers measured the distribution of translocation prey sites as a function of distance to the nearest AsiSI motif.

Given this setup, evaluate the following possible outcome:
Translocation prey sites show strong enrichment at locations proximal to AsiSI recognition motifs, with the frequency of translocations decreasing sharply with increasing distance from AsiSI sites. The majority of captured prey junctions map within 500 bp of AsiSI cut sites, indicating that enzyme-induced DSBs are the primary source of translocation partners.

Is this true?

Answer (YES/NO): YES